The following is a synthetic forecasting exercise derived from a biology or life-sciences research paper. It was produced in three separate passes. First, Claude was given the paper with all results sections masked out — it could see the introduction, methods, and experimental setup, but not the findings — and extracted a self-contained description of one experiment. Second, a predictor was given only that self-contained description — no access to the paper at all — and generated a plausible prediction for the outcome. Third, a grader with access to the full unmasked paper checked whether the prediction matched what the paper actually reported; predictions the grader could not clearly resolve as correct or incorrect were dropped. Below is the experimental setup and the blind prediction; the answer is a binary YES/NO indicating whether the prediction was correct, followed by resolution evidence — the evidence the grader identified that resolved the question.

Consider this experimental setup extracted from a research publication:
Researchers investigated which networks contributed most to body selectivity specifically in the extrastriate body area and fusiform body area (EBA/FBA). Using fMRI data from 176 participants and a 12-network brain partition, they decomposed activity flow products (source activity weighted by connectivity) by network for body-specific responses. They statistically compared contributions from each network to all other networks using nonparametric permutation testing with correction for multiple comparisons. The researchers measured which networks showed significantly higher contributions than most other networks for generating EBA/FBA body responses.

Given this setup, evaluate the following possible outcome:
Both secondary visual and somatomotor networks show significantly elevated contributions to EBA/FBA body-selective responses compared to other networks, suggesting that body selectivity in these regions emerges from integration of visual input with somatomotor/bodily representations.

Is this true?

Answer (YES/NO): NO